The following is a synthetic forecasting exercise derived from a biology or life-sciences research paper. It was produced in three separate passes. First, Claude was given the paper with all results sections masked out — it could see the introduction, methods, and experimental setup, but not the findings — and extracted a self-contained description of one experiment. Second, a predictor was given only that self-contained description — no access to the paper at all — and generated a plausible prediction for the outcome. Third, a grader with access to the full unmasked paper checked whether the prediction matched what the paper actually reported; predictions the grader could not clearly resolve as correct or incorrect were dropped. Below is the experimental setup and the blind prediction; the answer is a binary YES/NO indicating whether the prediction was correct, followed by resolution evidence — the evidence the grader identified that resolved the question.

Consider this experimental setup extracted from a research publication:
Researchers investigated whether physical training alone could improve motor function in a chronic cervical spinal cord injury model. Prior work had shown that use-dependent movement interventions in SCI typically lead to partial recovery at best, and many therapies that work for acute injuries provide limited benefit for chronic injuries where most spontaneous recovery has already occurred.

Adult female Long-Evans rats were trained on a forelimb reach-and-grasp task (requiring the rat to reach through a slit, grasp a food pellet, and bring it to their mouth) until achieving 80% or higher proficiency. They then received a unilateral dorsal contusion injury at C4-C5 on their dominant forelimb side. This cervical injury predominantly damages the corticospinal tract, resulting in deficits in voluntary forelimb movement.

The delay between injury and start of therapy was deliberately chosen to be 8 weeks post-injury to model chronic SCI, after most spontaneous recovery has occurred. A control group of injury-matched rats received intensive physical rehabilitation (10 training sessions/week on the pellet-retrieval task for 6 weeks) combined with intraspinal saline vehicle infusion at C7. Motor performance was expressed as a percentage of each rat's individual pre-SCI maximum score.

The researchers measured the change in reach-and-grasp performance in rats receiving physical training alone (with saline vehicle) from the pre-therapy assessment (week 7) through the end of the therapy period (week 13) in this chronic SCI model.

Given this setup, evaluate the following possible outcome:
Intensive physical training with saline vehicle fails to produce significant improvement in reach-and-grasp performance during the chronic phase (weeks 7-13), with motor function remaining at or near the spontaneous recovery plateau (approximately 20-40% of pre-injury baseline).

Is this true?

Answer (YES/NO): NO